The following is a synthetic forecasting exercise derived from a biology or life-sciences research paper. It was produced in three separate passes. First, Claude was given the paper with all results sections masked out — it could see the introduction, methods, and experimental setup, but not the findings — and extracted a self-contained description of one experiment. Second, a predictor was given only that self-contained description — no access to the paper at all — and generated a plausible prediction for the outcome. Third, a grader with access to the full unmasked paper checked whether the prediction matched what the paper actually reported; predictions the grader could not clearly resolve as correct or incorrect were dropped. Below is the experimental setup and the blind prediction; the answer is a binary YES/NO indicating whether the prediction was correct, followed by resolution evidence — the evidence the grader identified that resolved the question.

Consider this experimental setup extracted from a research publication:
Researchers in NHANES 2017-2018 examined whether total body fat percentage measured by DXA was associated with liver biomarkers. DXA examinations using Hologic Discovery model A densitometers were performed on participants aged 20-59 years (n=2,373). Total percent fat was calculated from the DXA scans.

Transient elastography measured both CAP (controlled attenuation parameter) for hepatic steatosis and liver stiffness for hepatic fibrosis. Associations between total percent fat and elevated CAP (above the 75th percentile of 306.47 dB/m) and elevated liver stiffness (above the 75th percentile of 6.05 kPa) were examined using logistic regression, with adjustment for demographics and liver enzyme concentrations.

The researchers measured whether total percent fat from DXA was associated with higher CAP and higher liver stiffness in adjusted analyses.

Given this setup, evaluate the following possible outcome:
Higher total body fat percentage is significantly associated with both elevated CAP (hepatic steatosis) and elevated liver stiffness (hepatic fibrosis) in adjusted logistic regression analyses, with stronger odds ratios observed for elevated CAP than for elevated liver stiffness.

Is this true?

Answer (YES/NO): NO